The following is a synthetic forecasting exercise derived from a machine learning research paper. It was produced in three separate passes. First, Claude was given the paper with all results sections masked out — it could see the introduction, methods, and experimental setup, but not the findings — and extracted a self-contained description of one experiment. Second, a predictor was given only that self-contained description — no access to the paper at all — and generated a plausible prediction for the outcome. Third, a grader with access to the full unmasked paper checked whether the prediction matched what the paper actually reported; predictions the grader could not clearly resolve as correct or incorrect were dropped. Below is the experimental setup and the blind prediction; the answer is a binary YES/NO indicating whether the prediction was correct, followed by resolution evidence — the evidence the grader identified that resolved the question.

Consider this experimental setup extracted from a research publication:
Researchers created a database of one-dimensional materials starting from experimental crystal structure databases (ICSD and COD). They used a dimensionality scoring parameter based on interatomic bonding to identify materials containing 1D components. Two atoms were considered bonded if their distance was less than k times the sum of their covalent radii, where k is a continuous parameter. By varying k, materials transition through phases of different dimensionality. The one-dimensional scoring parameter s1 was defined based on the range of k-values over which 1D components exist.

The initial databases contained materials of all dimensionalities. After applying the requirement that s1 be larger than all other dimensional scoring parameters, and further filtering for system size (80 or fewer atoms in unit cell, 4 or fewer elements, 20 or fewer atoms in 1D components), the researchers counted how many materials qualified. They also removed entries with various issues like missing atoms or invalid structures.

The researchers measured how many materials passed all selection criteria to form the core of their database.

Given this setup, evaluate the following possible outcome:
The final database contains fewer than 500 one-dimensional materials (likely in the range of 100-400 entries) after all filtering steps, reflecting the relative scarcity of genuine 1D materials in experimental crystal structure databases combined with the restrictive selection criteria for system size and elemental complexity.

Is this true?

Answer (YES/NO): YES